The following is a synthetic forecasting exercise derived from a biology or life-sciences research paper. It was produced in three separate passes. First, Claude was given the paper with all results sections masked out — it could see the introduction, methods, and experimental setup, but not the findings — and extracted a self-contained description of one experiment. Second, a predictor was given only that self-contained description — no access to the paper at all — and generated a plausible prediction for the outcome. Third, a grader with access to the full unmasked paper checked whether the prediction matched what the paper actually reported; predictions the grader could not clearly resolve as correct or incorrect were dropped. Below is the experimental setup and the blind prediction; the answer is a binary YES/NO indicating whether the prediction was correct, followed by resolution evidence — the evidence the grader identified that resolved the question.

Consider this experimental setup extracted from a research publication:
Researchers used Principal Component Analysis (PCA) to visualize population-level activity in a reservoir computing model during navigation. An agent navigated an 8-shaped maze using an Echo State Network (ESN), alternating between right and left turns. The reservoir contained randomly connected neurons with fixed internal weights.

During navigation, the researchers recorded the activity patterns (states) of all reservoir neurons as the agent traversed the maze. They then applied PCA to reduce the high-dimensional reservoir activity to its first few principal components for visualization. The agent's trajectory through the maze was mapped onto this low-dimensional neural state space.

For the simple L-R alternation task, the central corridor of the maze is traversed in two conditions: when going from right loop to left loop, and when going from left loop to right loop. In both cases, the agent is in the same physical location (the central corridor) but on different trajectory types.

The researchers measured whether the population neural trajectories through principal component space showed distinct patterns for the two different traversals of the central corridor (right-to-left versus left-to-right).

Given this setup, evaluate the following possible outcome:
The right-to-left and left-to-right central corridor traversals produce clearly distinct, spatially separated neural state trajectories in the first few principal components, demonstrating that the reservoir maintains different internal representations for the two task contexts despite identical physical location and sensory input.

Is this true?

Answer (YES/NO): YES